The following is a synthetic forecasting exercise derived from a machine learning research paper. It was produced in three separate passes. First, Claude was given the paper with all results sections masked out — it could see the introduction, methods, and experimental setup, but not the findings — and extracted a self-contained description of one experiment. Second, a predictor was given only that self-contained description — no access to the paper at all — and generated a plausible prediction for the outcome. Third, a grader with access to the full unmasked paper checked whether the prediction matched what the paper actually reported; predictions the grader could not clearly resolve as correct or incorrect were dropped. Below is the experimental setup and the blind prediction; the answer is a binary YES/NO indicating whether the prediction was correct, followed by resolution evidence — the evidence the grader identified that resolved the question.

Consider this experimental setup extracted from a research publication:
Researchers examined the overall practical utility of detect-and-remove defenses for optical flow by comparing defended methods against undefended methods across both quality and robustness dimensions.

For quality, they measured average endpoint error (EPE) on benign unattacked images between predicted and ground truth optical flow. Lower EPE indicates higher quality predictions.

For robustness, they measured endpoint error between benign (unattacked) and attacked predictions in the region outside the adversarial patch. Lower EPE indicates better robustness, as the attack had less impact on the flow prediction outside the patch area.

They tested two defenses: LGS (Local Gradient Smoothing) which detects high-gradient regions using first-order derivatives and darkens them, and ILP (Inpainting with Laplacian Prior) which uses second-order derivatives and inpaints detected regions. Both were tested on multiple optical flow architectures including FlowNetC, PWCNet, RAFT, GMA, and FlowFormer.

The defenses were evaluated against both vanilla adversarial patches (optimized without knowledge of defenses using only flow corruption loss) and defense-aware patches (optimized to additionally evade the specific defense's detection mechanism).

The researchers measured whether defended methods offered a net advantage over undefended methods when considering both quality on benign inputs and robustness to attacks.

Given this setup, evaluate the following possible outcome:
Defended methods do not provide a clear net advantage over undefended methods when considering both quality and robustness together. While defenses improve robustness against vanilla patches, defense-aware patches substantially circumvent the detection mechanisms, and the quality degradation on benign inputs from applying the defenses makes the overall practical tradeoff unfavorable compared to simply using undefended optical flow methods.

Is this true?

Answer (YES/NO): NO